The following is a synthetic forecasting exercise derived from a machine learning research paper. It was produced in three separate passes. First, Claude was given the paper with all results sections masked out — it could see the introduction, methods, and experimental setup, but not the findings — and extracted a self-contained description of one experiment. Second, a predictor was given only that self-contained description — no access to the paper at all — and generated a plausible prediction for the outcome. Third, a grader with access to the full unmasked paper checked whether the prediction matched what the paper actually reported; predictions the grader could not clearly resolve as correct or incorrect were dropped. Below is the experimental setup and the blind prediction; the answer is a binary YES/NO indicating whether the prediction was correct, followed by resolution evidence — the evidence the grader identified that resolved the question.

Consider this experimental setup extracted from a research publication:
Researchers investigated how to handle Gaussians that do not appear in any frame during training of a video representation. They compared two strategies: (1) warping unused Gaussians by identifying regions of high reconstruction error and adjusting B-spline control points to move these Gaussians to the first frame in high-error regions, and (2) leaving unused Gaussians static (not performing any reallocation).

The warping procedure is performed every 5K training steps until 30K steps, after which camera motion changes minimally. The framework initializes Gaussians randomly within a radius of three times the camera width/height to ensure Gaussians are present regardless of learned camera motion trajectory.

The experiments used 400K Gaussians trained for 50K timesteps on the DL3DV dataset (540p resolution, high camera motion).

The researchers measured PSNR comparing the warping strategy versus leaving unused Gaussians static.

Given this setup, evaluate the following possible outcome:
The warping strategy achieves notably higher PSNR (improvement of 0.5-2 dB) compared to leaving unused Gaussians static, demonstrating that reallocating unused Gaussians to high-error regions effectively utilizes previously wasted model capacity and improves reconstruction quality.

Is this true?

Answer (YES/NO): NO